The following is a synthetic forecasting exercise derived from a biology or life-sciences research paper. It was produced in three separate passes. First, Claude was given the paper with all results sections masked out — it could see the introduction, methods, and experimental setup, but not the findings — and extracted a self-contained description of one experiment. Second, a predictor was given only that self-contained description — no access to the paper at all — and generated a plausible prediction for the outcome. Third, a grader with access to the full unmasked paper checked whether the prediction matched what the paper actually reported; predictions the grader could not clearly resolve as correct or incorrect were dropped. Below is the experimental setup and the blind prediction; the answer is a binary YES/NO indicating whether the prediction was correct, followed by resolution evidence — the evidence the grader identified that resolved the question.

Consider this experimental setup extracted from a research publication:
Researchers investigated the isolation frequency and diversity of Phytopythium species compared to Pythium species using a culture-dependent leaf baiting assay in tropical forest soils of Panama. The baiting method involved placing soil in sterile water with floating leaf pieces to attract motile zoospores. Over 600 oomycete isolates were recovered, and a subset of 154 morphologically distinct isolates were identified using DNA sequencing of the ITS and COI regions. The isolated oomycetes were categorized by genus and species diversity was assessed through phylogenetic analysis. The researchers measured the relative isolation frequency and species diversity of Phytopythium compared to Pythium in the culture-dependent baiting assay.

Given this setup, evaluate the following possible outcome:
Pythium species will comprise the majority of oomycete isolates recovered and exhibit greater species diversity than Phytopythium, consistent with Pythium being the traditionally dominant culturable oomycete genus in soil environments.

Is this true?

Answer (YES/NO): NO